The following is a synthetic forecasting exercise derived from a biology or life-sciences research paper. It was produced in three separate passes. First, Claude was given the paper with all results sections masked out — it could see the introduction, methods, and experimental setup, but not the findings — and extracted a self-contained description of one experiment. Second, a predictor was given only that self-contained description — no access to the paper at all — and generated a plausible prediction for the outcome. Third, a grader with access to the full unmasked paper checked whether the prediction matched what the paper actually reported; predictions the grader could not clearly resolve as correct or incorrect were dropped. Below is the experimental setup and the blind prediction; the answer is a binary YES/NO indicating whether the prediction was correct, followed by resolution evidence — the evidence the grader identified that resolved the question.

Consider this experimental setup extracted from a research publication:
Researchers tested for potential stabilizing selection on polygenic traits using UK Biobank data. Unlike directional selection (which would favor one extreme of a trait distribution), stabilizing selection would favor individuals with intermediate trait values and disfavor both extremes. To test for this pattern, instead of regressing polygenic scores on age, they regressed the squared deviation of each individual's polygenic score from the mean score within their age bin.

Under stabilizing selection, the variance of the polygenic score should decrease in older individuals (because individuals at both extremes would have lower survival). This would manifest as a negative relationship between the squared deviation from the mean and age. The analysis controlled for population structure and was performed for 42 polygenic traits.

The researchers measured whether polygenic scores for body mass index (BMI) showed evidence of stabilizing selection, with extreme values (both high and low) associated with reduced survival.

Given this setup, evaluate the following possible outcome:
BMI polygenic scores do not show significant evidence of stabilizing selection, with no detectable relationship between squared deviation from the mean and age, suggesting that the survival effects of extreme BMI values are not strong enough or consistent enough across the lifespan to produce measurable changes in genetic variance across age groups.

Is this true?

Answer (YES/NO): YES